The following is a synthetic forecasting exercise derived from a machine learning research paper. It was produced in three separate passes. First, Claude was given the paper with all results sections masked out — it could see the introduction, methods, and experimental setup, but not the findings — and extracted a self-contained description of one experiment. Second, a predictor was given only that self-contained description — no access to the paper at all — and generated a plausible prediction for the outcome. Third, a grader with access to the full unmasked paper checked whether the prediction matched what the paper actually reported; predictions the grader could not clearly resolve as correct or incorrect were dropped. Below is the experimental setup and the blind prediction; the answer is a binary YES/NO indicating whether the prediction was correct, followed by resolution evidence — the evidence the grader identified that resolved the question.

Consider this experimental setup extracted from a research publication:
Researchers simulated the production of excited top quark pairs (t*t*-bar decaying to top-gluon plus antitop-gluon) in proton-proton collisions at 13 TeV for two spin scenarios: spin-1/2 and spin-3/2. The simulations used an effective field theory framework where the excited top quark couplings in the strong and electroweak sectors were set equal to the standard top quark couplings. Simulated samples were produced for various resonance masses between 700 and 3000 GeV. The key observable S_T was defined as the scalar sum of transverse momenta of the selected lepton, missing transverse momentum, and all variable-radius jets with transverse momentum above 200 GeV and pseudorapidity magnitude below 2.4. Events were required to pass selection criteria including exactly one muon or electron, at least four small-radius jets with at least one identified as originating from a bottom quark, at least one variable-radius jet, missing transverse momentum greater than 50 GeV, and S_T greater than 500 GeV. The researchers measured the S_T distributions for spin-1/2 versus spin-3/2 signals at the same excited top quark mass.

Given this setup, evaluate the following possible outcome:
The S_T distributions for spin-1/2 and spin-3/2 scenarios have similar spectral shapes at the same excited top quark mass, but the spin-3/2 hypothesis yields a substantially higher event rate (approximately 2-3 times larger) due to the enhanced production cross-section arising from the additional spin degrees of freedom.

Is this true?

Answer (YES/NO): NO